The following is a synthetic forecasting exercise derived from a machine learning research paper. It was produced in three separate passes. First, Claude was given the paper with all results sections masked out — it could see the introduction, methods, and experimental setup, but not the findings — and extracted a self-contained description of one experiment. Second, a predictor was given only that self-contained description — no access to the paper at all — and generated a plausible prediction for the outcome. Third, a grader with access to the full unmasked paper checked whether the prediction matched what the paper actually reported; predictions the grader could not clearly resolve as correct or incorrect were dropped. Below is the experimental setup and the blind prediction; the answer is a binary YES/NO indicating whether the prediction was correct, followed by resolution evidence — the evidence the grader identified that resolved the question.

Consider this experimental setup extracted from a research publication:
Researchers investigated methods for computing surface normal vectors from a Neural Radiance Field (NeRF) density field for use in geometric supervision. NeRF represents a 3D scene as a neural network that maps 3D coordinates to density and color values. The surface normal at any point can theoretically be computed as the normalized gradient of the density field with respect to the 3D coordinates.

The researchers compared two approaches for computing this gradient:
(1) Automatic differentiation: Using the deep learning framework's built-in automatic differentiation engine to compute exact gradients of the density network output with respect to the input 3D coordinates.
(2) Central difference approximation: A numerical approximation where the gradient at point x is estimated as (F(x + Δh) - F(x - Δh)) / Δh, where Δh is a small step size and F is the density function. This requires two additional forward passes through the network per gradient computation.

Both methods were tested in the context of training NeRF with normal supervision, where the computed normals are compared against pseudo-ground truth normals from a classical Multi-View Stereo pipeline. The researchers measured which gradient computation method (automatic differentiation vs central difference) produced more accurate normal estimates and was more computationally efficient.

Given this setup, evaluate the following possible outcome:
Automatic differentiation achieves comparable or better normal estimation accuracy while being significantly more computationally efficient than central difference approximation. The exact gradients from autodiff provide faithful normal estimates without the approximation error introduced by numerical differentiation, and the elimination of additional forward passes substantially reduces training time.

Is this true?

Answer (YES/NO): NO